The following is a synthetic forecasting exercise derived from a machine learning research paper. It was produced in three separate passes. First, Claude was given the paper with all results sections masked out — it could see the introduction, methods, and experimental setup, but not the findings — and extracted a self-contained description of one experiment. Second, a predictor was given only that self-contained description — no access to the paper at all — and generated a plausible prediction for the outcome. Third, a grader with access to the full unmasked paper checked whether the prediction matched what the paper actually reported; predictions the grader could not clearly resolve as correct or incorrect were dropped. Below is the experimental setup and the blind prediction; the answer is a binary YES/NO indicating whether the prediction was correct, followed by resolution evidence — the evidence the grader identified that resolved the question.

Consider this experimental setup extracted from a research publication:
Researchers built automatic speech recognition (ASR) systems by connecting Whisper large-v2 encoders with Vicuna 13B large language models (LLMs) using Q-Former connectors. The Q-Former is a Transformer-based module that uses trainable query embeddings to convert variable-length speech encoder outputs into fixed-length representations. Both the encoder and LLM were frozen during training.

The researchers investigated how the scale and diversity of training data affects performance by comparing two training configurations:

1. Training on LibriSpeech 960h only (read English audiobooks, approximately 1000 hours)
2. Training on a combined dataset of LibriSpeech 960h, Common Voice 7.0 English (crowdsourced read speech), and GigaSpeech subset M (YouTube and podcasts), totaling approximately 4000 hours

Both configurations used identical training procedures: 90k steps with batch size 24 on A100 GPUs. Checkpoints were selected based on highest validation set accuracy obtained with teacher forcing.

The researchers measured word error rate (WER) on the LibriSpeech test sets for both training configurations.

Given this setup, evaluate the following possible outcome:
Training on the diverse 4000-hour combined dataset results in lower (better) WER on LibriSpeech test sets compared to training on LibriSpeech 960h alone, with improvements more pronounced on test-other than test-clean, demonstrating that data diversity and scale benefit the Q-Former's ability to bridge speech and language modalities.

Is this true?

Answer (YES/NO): NO